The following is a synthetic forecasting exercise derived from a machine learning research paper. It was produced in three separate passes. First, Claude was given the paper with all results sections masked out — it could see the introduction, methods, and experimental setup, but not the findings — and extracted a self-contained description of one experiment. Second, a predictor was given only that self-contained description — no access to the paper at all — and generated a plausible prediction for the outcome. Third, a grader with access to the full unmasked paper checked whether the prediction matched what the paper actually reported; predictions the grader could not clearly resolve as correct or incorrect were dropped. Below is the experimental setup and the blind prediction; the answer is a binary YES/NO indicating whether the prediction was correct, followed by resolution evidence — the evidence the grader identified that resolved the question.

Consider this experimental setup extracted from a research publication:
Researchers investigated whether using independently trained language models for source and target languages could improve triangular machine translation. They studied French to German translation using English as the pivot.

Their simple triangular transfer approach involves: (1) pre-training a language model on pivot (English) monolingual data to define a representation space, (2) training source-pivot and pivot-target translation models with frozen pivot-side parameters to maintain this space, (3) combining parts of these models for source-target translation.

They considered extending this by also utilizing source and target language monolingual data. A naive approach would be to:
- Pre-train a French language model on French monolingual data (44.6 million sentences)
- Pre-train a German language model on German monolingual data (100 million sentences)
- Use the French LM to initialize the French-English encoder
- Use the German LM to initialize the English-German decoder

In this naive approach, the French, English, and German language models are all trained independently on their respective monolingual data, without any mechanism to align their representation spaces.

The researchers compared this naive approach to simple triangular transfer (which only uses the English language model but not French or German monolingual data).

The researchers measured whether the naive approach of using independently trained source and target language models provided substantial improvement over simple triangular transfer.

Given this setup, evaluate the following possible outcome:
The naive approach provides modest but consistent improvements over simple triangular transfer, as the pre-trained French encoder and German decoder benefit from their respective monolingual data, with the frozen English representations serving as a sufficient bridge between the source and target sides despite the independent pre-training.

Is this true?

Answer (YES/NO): NO